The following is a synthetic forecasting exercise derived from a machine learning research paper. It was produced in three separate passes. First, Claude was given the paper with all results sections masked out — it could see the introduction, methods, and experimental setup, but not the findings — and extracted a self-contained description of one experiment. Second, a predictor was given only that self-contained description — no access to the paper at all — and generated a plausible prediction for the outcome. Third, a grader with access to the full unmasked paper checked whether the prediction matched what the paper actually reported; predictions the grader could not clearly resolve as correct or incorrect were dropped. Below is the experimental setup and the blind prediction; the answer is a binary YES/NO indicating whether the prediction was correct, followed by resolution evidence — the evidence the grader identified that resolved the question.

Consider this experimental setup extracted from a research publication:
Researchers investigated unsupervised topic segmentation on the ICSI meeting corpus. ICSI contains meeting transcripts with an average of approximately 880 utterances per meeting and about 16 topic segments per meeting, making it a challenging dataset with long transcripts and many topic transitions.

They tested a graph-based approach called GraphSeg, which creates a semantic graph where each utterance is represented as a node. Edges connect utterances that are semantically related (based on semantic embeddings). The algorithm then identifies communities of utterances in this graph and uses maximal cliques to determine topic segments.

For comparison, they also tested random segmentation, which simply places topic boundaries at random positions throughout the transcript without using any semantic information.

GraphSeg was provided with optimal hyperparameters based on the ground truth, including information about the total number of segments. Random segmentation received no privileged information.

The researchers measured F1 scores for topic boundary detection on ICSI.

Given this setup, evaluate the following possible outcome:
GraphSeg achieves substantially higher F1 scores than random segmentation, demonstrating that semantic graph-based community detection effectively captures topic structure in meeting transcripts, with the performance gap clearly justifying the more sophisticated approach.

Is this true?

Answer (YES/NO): NO